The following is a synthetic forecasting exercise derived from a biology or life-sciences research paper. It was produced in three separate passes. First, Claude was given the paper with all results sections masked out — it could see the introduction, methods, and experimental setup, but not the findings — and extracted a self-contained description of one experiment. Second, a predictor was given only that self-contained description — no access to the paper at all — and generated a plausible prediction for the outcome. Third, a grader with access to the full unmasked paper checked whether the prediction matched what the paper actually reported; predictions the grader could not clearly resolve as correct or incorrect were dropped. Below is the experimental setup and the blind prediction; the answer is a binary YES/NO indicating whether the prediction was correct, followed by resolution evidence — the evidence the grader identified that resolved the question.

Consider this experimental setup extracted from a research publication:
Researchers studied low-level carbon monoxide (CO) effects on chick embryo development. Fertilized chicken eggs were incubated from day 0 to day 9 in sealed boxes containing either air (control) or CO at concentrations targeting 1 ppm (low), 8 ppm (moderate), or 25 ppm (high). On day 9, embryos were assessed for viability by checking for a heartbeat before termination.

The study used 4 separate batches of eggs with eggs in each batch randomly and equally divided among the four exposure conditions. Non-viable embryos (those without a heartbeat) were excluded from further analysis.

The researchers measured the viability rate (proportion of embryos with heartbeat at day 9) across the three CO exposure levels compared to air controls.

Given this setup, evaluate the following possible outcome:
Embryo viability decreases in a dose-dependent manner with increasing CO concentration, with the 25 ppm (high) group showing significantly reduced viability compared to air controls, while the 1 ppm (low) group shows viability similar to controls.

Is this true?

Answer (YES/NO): NO